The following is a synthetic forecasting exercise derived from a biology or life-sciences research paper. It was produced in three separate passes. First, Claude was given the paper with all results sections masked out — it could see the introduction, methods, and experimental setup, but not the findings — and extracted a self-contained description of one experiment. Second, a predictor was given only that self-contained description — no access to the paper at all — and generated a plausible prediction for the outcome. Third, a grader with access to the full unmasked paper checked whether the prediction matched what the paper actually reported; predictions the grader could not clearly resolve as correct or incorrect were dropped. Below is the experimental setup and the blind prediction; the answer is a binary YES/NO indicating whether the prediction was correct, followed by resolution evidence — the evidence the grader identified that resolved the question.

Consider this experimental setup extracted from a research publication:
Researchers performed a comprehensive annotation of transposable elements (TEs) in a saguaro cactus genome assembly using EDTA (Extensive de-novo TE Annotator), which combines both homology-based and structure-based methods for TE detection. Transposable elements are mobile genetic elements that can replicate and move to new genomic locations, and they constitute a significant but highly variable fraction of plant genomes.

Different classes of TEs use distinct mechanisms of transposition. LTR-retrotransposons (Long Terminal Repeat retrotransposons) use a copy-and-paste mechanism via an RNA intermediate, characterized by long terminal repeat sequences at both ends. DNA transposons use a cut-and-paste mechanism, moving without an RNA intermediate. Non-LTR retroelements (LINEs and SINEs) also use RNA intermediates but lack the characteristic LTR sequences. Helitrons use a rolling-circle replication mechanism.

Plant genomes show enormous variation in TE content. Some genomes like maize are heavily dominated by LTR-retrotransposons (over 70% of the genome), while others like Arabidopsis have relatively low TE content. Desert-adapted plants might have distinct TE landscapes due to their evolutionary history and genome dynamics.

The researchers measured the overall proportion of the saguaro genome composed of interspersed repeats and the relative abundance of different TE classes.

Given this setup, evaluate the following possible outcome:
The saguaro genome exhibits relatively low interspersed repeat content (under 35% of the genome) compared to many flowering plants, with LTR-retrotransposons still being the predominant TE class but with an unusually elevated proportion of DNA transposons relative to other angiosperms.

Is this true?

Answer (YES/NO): NO